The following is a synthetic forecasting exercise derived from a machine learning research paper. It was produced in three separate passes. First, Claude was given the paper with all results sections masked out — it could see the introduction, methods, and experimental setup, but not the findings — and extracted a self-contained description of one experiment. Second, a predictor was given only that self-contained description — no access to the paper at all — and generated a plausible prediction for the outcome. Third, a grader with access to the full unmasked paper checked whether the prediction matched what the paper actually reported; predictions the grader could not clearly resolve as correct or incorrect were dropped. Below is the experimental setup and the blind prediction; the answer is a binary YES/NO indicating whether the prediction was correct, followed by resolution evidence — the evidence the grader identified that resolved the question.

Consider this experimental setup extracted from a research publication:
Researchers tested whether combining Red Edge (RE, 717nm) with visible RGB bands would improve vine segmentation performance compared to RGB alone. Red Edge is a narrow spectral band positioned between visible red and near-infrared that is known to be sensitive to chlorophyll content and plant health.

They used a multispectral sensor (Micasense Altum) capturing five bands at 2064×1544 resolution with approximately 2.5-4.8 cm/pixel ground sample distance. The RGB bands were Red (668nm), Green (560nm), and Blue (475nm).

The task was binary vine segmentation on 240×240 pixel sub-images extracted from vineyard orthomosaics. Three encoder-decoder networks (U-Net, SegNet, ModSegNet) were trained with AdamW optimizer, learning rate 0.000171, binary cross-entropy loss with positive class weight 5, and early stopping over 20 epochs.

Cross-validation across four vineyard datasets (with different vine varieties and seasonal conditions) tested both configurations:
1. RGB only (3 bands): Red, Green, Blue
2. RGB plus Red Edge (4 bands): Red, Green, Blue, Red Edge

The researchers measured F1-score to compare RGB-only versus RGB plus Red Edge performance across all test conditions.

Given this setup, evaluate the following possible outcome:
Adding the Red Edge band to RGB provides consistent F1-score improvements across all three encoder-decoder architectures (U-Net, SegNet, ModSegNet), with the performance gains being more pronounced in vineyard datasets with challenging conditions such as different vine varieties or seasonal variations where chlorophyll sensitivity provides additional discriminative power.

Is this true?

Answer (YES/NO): NO